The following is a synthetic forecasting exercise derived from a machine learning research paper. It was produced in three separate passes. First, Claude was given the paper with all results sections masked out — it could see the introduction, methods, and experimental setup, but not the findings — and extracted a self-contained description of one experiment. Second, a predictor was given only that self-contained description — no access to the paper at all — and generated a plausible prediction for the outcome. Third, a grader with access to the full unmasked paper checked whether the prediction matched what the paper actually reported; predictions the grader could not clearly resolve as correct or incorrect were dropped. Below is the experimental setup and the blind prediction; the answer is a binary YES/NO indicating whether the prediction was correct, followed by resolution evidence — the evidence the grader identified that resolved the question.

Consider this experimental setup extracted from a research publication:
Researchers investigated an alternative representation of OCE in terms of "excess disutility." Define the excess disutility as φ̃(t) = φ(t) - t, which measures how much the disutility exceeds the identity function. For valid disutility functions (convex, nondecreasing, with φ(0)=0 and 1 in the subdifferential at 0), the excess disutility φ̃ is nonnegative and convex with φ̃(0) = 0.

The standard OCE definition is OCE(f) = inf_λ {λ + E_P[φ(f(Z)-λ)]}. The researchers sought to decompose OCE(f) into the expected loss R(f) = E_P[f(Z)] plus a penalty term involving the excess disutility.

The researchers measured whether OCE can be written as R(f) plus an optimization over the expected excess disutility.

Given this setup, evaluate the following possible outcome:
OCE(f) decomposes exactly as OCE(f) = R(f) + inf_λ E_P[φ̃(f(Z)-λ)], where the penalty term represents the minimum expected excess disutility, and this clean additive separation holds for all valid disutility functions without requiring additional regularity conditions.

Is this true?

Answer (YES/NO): YES